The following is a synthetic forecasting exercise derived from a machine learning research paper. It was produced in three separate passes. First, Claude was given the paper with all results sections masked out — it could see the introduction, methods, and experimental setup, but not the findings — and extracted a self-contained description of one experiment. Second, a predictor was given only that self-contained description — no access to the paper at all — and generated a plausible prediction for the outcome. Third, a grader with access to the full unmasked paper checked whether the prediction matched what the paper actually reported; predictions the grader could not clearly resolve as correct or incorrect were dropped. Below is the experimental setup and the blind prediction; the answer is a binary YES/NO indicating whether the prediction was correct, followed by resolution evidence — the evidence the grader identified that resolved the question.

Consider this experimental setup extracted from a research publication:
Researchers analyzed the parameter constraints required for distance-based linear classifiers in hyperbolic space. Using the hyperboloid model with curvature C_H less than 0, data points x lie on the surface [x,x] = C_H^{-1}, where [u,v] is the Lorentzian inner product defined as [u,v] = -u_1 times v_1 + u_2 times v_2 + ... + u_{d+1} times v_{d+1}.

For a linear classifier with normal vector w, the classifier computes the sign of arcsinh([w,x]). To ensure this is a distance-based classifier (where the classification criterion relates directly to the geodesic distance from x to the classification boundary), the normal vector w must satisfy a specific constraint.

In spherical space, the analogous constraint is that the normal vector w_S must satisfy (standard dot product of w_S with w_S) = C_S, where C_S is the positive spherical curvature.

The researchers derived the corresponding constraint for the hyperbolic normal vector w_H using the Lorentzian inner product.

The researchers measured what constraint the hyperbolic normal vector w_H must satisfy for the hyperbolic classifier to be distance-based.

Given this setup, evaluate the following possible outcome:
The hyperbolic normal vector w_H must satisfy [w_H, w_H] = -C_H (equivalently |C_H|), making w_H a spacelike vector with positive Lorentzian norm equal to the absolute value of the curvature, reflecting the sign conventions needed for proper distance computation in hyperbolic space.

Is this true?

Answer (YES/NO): NO